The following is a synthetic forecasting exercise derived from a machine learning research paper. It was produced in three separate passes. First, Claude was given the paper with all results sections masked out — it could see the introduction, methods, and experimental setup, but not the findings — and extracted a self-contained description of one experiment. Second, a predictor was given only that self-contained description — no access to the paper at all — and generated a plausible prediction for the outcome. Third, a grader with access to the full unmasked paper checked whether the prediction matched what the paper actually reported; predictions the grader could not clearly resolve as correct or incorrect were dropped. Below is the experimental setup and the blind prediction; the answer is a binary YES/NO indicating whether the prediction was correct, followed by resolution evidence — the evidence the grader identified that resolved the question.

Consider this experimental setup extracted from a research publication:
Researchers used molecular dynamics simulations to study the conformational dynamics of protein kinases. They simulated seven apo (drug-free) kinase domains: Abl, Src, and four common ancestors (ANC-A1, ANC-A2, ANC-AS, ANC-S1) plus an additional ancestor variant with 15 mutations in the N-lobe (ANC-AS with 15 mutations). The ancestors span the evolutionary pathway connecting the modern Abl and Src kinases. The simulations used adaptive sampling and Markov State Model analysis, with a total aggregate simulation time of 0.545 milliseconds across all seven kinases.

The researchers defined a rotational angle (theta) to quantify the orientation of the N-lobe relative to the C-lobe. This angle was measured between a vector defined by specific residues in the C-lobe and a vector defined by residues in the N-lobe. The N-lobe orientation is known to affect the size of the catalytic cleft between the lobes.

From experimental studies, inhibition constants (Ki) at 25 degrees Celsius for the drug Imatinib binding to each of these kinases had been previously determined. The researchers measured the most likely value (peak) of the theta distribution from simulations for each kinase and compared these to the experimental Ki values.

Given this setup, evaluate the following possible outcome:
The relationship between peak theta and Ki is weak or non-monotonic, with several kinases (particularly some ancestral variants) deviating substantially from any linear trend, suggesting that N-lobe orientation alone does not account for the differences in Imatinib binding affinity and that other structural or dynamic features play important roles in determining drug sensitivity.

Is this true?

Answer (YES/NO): NO